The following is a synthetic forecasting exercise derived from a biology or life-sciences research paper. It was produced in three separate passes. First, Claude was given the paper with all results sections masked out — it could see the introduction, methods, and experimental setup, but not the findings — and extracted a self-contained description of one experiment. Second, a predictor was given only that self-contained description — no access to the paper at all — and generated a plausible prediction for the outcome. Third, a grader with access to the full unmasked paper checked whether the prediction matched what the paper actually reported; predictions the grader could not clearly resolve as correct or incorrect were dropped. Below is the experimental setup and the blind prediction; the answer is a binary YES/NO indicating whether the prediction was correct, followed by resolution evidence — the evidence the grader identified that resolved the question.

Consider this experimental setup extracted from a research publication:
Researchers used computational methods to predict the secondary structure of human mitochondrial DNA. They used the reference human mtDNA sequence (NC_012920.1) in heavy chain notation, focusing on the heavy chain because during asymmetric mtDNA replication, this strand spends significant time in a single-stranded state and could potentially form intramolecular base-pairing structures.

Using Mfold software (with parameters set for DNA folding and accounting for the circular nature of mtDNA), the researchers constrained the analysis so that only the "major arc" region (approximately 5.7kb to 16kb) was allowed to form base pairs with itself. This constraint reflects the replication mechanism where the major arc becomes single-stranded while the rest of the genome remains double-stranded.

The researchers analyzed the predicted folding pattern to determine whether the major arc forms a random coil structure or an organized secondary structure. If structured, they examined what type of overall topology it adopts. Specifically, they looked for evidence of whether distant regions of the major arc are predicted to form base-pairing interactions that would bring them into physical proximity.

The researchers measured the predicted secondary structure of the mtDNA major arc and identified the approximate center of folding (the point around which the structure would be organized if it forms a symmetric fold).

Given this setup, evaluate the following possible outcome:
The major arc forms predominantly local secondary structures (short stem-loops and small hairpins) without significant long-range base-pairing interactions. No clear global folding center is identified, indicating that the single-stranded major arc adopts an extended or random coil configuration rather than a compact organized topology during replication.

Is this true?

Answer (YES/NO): NO